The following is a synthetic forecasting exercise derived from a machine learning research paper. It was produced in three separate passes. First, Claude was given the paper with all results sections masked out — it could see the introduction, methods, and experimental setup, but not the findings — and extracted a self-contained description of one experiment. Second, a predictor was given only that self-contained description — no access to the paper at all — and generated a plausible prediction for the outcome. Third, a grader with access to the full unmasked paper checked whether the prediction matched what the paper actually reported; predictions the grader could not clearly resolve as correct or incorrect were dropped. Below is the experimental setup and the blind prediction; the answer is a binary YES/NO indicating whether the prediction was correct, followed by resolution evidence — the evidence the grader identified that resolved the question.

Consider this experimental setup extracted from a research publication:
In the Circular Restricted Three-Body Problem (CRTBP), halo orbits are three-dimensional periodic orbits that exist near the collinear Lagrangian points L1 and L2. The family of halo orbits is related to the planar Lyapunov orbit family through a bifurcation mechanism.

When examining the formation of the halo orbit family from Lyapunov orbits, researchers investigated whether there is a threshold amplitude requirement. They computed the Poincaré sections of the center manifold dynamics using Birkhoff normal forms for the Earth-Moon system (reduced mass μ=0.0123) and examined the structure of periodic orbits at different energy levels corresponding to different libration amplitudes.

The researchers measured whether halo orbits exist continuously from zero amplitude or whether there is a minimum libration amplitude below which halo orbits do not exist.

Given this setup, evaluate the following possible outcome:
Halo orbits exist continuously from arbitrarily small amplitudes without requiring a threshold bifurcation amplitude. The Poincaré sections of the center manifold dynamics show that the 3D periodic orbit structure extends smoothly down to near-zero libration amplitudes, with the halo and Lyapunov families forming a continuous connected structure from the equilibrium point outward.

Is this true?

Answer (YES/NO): NO